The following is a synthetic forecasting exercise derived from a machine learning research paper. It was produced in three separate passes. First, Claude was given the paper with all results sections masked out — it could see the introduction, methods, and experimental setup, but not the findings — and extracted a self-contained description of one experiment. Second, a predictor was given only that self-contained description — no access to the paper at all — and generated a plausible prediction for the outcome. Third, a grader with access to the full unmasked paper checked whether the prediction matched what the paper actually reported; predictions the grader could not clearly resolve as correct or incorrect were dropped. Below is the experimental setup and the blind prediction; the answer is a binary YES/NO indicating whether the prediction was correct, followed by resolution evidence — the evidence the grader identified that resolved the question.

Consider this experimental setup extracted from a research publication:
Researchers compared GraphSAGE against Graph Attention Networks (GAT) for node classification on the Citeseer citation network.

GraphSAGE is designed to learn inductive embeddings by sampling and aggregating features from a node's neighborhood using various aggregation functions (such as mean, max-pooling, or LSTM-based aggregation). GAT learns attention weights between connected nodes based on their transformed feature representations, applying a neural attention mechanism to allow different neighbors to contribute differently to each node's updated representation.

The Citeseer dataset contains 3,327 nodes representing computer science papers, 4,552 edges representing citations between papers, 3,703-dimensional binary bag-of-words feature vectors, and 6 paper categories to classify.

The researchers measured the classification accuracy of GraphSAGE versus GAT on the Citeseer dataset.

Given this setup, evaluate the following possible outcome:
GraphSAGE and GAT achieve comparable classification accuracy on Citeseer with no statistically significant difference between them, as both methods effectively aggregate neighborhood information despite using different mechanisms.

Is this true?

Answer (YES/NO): NO